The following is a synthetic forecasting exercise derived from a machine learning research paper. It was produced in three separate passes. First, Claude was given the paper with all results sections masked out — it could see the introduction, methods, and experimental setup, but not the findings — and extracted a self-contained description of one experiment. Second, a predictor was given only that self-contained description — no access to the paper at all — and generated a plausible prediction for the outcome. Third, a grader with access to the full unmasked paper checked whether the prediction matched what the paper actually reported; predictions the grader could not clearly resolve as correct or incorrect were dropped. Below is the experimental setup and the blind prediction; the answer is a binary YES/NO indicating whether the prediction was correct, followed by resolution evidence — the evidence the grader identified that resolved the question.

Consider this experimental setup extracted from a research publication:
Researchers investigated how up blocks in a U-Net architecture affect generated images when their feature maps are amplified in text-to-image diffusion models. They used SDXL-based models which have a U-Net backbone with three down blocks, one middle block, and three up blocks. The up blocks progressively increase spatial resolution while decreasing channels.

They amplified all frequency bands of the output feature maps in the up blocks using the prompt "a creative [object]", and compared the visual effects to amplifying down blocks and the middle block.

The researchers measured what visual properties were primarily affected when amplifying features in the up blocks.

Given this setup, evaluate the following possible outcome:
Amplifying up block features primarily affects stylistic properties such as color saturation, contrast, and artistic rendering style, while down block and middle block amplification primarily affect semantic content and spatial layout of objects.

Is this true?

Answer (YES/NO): NO